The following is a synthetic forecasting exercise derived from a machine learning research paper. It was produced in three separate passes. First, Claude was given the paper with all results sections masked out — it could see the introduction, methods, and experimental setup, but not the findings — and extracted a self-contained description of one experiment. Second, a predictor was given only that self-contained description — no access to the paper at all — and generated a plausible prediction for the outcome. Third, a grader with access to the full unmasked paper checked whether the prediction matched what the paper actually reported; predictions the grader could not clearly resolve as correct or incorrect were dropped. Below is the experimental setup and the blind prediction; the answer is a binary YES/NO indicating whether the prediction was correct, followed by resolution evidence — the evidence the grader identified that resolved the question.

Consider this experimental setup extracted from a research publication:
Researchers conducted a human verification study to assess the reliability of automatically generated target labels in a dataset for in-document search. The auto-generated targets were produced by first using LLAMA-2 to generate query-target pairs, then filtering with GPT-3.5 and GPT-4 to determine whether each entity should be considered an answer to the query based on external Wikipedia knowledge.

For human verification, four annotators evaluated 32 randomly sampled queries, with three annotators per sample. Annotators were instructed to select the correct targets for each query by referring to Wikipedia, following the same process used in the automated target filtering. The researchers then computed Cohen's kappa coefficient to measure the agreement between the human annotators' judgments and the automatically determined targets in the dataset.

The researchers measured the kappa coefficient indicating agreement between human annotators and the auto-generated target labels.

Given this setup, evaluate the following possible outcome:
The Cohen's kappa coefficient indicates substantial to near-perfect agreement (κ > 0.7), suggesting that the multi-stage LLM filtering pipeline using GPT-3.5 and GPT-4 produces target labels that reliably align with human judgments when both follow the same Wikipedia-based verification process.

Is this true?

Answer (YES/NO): NO